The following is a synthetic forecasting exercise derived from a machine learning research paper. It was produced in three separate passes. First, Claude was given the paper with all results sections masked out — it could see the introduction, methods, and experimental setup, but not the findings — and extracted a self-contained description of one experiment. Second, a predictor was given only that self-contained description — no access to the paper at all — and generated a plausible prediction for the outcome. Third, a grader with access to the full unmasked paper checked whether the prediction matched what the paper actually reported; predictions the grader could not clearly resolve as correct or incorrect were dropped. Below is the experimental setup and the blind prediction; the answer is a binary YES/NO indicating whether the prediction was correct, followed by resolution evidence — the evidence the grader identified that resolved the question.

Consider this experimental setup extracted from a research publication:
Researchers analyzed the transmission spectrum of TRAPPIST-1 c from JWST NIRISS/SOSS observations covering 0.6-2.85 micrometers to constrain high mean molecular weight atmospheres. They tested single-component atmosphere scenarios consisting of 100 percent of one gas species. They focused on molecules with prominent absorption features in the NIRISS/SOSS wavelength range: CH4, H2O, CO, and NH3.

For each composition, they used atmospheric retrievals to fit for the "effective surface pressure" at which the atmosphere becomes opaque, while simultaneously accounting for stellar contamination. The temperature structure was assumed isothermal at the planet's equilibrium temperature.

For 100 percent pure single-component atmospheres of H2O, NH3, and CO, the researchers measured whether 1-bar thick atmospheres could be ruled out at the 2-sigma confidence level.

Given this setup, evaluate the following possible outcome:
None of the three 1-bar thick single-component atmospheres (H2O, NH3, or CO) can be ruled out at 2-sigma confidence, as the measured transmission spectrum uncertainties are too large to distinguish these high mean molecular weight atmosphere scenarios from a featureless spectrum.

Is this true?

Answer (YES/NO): NO